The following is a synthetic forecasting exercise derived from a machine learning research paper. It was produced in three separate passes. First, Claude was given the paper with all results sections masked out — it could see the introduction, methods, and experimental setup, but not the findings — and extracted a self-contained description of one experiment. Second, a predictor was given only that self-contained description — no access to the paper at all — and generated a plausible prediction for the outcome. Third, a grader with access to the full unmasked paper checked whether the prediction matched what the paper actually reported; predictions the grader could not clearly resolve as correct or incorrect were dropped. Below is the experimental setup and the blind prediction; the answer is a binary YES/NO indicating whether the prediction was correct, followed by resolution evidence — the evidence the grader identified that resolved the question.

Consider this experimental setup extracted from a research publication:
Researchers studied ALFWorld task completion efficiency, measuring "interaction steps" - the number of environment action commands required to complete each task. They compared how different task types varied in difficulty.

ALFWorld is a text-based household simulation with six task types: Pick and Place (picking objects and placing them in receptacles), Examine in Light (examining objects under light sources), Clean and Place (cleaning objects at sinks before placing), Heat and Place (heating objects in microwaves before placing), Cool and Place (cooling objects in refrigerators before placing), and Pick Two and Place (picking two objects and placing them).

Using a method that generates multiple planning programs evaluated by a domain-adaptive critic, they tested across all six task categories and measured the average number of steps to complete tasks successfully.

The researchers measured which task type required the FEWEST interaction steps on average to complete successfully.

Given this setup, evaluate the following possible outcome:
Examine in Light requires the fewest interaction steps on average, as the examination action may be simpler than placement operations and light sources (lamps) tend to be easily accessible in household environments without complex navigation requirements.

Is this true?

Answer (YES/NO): NO